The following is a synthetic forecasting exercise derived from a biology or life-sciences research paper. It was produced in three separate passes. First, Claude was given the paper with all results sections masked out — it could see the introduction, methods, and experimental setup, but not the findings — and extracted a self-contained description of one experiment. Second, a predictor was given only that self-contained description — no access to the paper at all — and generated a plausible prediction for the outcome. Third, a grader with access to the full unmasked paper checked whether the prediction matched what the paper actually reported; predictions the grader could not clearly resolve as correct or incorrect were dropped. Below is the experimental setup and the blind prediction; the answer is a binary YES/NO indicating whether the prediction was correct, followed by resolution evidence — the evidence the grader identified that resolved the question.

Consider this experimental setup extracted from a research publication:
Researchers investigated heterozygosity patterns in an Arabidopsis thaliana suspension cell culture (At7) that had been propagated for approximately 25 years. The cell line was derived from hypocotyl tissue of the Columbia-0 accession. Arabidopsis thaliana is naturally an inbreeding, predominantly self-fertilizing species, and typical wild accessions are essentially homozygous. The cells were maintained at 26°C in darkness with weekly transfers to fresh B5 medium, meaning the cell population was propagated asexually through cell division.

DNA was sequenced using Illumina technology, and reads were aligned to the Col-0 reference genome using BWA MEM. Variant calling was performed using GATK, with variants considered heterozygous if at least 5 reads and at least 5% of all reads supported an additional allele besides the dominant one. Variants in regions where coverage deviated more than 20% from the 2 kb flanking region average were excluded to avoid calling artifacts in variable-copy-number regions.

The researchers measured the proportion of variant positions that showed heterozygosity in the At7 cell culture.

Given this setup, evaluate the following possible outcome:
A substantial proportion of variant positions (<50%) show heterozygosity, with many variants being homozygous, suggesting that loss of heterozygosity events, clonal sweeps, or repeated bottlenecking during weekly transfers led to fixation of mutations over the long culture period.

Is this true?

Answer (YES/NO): NO